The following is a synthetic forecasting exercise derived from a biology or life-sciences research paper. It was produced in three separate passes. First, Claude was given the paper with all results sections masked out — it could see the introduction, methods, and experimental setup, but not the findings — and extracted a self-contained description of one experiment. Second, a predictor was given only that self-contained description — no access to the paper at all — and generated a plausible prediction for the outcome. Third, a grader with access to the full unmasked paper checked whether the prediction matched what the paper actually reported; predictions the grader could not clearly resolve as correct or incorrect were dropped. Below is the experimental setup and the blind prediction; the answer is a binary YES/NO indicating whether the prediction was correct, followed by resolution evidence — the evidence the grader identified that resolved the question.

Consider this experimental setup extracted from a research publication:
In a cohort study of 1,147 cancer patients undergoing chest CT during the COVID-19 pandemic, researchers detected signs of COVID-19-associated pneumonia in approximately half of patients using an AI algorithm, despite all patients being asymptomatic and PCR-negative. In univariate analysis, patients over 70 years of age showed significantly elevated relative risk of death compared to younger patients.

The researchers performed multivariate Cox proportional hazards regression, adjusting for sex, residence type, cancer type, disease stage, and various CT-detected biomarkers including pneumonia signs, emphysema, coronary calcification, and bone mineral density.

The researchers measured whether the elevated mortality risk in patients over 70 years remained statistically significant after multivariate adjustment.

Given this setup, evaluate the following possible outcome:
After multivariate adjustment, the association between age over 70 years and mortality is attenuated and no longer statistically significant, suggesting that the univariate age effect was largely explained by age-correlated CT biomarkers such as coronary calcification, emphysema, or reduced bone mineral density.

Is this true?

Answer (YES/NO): YES